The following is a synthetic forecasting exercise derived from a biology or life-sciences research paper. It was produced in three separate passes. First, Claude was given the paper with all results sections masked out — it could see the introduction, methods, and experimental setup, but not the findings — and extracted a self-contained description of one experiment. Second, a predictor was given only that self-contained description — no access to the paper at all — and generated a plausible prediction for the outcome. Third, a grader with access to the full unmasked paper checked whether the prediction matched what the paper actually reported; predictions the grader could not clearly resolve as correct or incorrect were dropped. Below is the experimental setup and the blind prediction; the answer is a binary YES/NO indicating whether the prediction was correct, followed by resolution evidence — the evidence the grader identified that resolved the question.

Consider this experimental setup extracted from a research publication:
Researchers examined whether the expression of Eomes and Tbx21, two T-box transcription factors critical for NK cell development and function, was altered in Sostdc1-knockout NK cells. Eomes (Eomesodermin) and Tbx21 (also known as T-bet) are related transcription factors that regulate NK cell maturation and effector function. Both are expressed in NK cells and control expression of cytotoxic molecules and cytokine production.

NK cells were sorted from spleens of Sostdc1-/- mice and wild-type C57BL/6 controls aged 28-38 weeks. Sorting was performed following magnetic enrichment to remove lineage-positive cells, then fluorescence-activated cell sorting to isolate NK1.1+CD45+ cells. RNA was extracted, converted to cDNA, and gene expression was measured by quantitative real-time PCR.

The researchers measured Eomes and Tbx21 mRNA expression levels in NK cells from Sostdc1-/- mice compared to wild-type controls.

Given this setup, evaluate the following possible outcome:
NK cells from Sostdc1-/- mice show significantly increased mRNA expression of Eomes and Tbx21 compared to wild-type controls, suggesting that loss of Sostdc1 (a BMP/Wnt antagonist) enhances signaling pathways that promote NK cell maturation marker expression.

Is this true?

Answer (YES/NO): NO